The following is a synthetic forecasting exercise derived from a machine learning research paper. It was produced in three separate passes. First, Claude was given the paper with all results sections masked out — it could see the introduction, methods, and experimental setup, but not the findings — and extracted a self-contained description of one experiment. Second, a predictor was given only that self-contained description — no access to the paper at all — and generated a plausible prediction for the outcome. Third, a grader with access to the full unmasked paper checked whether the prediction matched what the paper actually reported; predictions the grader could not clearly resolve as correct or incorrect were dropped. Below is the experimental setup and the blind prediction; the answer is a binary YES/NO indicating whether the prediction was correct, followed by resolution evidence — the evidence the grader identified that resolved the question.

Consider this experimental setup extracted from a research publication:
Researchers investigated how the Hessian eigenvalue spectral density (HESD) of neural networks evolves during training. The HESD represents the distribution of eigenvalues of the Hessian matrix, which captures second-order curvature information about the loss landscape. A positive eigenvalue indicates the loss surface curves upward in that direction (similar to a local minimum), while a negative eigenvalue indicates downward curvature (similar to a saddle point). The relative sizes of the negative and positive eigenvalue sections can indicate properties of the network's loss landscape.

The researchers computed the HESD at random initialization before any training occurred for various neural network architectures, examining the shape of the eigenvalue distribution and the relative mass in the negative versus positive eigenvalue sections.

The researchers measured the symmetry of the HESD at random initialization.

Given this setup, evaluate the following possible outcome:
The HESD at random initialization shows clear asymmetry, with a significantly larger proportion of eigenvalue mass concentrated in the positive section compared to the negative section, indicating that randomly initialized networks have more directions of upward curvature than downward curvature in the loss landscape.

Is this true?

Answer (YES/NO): NO